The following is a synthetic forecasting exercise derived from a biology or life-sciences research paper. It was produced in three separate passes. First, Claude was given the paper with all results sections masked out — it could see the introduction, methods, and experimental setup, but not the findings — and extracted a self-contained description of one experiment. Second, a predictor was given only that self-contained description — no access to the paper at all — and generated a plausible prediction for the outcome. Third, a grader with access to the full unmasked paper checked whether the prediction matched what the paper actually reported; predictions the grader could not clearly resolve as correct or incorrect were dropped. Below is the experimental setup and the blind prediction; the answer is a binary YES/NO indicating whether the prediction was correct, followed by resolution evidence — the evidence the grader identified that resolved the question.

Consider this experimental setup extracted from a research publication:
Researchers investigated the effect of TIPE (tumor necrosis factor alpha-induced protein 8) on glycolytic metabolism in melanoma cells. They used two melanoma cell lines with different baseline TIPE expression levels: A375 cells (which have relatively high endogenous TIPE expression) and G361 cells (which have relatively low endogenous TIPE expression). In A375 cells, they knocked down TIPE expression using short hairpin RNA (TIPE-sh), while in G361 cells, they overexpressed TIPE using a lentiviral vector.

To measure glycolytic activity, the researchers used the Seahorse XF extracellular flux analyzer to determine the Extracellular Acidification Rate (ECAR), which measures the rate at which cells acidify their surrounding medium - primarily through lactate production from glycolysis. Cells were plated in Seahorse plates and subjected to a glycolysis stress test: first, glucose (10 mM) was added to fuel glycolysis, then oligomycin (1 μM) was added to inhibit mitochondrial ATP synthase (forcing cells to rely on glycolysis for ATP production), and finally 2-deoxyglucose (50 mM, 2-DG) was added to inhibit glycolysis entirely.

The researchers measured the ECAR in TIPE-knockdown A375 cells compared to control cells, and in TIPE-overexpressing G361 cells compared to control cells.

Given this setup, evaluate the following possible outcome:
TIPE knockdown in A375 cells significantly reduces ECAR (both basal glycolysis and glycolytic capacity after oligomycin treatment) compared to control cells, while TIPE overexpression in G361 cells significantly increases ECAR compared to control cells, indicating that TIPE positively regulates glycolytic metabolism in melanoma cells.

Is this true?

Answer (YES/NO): YES